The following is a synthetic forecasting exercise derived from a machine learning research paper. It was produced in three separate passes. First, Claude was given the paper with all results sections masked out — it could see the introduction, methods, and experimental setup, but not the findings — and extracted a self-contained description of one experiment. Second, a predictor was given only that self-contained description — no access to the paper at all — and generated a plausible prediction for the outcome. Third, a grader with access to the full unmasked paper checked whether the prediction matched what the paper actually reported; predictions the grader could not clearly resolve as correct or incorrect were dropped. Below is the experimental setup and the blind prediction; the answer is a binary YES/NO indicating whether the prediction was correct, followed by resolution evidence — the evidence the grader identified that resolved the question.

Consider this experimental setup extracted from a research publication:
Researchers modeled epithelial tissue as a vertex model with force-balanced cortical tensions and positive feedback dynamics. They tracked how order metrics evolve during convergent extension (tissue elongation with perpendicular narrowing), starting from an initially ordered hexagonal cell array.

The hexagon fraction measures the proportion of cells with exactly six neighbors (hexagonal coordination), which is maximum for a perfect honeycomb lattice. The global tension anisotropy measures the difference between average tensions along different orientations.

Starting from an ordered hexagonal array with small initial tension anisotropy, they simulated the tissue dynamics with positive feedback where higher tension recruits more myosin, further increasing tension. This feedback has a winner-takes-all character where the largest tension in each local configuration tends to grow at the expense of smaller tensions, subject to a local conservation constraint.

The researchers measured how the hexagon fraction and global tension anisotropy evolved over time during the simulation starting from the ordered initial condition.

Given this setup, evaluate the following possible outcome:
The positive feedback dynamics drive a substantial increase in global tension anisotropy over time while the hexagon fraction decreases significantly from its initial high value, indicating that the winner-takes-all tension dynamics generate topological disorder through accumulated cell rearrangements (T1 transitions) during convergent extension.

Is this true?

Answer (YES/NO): NO